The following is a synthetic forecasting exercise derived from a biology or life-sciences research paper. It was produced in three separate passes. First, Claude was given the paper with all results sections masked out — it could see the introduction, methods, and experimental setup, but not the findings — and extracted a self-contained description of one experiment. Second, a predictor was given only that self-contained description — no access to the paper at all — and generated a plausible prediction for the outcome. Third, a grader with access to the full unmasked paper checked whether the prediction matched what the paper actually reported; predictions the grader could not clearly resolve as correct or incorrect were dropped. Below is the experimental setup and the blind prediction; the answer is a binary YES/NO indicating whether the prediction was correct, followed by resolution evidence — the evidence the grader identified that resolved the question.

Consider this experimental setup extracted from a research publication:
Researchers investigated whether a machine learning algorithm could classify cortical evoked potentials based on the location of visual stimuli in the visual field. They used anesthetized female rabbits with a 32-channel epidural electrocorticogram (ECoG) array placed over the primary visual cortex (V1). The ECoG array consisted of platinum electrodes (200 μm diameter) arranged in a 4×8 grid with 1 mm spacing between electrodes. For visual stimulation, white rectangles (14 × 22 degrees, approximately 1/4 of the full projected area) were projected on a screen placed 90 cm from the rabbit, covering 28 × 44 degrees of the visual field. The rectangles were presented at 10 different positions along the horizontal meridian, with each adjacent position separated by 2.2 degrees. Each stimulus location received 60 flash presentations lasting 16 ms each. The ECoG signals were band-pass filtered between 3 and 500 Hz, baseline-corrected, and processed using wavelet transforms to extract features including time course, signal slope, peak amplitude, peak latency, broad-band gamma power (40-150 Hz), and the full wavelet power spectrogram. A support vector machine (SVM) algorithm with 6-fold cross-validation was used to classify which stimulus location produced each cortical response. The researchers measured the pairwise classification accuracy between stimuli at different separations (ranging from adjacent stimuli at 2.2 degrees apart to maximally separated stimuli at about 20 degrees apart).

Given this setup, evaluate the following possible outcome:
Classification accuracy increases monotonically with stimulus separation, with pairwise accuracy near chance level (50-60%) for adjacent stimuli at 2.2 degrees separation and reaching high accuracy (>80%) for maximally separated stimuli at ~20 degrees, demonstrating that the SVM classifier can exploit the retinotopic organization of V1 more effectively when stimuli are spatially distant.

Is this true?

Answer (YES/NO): NO